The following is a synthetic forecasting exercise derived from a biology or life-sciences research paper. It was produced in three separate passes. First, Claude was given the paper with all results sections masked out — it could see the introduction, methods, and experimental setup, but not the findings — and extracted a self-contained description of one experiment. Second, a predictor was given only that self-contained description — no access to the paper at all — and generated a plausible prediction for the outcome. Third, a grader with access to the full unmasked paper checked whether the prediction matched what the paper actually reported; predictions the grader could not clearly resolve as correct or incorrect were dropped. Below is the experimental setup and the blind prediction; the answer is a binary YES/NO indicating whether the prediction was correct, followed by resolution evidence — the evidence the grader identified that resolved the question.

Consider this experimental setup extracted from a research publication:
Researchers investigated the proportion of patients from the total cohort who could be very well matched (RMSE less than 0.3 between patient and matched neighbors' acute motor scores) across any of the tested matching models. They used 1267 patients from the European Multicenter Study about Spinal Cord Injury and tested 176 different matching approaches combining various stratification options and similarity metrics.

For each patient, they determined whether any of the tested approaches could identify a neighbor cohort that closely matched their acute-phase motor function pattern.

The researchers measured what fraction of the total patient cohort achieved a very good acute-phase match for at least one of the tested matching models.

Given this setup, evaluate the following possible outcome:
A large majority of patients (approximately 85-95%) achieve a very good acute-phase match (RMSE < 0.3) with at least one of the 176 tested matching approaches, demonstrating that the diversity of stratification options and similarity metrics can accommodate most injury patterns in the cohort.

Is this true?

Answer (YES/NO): NO